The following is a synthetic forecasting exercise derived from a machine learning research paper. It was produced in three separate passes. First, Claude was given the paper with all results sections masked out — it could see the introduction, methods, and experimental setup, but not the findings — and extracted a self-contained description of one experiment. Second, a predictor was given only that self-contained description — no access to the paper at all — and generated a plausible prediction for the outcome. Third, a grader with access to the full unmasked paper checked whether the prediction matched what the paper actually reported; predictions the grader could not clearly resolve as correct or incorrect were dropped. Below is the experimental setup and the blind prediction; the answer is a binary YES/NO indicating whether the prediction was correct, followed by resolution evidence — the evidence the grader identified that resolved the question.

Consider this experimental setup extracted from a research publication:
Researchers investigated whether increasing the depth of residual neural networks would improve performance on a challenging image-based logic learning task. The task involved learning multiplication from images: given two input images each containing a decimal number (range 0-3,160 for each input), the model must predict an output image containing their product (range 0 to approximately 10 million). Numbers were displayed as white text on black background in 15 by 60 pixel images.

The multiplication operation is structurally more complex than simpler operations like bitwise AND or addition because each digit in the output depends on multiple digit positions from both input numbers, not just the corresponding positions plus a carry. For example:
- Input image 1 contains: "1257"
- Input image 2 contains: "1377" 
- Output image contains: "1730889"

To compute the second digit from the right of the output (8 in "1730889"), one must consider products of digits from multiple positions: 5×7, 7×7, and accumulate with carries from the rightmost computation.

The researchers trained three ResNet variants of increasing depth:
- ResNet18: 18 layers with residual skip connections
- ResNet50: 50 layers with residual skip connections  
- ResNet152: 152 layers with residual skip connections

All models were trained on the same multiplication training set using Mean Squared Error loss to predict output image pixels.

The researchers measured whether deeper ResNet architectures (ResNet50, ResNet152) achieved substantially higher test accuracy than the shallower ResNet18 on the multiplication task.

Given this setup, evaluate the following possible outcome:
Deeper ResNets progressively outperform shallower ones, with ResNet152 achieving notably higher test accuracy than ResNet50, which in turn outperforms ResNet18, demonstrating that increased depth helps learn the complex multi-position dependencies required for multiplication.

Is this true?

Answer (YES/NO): NO